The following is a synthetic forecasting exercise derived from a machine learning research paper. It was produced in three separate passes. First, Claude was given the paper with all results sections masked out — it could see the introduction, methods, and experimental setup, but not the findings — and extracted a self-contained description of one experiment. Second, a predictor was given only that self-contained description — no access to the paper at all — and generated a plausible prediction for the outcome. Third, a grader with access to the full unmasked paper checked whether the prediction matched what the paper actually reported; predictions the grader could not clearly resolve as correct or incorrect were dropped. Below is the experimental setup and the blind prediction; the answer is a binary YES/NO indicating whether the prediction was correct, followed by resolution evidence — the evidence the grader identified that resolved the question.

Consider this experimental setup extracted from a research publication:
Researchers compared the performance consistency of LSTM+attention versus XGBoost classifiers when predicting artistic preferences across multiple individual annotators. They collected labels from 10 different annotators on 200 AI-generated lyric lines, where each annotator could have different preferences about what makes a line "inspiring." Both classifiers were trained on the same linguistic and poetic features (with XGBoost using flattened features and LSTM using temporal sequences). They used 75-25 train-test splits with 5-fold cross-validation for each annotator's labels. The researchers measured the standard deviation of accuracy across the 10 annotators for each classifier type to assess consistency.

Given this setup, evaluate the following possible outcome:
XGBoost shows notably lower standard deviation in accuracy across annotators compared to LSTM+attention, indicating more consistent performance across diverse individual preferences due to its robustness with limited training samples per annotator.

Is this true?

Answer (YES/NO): NO